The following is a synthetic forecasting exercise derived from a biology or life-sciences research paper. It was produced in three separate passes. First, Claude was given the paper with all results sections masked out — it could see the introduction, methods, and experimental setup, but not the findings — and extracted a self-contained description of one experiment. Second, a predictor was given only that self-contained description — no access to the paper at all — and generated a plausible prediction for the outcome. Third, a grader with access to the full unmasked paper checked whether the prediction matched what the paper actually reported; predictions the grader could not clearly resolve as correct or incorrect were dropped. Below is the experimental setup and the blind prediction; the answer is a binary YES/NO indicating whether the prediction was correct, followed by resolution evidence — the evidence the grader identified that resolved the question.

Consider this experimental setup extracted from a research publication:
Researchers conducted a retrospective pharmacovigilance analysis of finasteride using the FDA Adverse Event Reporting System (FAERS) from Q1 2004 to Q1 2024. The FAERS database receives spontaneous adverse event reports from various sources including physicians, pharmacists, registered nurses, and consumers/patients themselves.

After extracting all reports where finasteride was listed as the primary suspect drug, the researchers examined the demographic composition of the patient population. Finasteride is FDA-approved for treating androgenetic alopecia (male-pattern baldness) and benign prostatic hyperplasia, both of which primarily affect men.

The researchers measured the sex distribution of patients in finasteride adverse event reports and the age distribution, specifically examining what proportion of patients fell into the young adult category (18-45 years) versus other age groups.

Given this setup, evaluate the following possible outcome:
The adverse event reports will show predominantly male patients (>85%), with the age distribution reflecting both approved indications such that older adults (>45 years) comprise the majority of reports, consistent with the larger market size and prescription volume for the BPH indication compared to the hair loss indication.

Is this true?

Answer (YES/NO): NO